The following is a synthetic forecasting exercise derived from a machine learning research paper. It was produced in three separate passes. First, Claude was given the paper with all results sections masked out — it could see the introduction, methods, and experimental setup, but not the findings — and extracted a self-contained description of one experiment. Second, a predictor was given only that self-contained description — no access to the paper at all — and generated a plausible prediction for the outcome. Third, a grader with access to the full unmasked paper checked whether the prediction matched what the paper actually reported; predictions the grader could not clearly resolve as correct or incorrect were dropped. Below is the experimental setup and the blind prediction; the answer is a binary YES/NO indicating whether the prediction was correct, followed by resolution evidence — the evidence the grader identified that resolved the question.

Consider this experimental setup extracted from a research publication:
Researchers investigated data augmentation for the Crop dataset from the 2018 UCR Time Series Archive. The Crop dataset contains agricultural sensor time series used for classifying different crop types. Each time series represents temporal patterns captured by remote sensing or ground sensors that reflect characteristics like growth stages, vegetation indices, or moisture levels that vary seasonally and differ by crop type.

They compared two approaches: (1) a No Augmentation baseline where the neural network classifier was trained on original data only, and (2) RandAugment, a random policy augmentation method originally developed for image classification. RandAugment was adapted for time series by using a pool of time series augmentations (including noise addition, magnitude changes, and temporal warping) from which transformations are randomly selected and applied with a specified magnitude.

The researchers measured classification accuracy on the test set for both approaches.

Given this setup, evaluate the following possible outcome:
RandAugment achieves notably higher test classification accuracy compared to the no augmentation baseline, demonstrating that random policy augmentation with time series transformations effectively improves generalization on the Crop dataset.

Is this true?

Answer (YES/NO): NO